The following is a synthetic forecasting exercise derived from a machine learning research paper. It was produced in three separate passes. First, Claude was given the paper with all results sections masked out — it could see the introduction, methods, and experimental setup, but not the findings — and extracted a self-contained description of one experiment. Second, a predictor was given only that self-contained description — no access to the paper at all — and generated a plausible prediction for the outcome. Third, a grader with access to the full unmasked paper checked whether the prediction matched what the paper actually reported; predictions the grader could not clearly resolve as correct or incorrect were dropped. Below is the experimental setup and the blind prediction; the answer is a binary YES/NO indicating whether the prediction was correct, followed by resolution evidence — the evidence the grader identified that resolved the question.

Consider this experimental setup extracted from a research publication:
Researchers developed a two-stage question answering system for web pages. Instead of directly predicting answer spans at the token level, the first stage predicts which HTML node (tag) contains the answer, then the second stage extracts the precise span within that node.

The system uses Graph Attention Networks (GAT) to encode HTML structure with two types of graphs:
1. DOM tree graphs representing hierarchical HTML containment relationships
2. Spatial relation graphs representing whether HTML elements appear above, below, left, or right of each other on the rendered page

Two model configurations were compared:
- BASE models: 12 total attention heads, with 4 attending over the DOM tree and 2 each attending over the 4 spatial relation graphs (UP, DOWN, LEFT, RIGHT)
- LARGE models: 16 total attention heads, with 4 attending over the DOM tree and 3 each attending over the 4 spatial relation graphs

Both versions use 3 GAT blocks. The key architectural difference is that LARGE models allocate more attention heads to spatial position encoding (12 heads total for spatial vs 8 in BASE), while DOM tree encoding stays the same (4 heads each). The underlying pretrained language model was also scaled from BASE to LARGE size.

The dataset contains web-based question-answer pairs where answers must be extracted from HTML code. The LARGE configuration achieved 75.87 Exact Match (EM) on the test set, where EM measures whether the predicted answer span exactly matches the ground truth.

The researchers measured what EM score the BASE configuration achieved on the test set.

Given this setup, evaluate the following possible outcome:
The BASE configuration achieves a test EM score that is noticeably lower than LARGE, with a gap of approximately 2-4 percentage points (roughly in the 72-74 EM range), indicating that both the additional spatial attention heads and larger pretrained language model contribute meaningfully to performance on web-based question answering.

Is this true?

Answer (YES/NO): NO